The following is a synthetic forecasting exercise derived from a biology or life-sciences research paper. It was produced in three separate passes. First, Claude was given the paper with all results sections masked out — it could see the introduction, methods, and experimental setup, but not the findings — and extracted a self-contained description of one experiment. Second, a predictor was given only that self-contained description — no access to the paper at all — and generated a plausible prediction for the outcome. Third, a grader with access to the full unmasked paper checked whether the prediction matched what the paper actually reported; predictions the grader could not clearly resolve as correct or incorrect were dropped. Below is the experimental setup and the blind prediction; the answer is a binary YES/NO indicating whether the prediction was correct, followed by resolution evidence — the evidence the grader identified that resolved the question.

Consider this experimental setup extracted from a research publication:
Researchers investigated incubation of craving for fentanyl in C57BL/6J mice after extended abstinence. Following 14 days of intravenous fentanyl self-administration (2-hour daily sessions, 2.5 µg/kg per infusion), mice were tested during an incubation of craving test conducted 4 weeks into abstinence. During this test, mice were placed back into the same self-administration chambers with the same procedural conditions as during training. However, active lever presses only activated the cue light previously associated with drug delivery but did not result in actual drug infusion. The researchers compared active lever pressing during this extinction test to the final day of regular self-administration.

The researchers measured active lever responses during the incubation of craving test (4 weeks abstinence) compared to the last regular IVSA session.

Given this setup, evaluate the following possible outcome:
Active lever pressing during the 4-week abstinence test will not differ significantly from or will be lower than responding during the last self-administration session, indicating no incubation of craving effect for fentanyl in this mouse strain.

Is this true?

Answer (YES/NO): NO